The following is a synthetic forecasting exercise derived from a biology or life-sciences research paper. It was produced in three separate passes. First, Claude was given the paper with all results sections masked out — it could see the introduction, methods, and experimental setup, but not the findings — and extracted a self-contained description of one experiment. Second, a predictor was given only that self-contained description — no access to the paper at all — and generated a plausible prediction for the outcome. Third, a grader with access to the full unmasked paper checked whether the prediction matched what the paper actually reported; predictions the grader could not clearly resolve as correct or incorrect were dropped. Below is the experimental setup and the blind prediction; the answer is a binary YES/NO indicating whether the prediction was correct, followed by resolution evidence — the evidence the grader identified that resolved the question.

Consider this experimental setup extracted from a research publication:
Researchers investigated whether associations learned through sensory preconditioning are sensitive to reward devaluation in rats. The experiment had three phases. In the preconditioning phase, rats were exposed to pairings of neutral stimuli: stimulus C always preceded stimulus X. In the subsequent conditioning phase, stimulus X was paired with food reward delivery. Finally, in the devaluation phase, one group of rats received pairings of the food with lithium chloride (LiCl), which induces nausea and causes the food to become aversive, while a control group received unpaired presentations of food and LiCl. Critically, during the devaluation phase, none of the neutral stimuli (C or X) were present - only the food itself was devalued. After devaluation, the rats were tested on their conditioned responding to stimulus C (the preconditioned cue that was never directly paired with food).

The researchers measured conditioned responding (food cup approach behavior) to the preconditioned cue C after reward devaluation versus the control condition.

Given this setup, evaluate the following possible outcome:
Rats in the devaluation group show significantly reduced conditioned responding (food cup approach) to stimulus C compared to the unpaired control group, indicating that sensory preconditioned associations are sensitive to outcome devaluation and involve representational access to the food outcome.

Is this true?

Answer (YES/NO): YES